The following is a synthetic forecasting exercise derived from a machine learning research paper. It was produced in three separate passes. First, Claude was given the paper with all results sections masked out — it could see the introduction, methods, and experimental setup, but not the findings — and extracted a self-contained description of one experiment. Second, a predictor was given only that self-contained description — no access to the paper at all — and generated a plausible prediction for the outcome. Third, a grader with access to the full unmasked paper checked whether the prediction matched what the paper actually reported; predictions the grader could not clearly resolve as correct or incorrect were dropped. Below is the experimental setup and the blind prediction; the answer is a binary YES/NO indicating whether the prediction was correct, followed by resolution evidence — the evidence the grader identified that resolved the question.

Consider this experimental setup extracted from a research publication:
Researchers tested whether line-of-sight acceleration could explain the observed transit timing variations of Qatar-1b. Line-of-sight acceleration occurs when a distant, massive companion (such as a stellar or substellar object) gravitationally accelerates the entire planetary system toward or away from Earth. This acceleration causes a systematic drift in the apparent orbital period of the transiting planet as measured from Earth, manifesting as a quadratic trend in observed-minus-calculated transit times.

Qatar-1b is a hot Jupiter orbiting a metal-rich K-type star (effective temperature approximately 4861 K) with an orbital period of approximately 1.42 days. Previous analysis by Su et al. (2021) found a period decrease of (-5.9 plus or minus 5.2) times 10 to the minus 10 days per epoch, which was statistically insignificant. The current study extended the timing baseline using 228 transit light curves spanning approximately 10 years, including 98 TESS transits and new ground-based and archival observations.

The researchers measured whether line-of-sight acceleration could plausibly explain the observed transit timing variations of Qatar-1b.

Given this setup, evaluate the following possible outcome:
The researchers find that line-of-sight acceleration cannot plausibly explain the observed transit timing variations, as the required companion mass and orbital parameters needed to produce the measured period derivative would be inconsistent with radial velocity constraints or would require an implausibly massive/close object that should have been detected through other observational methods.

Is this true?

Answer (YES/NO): NO